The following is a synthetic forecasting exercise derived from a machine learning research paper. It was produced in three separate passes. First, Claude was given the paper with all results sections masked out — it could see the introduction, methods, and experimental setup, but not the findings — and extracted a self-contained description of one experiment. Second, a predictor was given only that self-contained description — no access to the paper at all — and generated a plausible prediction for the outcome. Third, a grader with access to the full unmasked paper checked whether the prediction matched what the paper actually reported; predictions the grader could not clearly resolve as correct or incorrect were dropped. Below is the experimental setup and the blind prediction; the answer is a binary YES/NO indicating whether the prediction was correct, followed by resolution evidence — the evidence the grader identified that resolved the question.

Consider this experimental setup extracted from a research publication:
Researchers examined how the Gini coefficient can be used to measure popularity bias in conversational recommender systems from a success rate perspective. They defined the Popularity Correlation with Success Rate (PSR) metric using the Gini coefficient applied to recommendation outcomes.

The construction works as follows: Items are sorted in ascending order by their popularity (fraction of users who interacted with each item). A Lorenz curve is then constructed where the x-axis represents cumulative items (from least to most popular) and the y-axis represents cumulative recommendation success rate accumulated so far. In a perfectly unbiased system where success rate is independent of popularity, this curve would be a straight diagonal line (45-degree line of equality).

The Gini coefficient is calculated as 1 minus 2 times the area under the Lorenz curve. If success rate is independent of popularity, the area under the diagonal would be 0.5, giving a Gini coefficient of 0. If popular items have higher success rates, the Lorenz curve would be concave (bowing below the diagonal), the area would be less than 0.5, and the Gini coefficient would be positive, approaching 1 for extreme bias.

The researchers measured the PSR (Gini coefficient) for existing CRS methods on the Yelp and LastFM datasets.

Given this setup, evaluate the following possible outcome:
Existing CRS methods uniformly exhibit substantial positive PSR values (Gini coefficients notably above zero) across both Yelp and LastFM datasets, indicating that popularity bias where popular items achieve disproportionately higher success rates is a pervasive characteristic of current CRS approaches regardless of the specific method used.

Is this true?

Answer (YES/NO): YES